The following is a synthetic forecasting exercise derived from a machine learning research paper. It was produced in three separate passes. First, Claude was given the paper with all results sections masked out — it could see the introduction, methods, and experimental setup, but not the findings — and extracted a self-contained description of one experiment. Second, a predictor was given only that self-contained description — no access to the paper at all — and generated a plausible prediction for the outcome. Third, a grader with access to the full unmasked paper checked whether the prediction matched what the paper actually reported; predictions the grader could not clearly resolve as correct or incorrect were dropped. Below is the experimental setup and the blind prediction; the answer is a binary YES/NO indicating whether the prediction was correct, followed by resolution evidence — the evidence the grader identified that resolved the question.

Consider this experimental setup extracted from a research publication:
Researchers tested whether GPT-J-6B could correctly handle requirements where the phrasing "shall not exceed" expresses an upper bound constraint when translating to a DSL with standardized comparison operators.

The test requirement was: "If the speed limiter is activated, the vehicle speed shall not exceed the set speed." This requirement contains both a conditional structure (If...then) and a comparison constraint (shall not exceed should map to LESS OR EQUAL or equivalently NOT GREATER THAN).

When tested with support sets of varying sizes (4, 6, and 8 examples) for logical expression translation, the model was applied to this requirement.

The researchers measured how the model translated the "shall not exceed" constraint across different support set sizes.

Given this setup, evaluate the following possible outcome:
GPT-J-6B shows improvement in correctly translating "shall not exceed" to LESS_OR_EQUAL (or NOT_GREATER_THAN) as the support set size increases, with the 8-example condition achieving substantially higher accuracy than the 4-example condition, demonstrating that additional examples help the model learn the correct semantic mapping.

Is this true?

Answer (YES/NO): NO